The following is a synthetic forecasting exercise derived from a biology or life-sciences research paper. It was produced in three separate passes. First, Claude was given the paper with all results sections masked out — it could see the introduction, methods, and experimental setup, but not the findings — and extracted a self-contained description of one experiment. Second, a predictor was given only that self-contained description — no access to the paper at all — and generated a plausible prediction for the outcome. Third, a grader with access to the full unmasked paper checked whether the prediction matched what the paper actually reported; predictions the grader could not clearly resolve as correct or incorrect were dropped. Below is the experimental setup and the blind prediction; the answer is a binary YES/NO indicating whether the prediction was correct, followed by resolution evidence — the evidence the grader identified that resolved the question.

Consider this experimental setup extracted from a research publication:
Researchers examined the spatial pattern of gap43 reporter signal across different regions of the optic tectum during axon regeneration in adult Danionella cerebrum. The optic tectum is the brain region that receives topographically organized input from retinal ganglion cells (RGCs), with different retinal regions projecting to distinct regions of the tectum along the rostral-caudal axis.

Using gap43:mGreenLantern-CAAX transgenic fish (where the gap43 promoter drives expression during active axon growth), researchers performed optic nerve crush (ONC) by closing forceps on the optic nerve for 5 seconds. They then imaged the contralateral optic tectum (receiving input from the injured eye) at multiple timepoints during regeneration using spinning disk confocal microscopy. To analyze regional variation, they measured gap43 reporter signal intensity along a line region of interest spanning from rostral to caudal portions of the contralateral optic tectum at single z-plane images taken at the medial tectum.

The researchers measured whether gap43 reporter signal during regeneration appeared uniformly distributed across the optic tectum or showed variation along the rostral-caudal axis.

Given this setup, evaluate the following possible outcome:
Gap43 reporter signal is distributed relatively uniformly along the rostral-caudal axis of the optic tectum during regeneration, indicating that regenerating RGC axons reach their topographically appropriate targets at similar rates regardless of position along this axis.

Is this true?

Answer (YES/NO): NO